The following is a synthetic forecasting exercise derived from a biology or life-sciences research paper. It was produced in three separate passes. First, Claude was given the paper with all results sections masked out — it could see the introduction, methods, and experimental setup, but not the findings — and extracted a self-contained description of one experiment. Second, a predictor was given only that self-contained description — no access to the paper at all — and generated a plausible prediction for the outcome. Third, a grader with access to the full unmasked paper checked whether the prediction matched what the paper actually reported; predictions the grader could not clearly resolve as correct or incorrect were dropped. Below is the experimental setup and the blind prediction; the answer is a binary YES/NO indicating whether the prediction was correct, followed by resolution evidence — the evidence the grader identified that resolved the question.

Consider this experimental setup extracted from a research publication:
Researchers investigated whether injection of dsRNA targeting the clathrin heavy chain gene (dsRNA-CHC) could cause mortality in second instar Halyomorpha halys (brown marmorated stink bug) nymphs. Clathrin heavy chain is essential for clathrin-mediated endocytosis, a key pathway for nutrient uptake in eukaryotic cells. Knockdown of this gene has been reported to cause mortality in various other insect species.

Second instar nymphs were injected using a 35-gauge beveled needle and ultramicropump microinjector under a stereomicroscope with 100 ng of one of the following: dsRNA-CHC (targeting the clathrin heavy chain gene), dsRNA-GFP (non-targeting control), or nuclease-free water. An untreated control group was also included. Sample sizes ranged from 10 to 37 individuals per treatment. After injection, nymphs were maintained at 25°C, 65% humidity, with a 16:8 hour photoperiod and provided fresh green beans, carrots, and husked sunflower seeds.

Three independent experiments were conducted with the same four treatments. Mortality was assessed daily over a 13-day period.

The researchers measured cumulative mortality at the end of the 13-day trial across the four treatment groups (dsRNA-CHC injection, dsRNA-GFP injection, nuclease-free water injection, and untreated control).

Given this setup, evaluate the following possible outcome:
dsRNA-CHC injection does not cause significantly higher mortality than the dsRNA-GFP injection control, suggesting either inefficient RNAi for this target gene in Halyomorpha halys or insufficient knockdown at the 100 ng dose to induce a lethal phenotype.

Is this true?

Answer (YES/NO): NO